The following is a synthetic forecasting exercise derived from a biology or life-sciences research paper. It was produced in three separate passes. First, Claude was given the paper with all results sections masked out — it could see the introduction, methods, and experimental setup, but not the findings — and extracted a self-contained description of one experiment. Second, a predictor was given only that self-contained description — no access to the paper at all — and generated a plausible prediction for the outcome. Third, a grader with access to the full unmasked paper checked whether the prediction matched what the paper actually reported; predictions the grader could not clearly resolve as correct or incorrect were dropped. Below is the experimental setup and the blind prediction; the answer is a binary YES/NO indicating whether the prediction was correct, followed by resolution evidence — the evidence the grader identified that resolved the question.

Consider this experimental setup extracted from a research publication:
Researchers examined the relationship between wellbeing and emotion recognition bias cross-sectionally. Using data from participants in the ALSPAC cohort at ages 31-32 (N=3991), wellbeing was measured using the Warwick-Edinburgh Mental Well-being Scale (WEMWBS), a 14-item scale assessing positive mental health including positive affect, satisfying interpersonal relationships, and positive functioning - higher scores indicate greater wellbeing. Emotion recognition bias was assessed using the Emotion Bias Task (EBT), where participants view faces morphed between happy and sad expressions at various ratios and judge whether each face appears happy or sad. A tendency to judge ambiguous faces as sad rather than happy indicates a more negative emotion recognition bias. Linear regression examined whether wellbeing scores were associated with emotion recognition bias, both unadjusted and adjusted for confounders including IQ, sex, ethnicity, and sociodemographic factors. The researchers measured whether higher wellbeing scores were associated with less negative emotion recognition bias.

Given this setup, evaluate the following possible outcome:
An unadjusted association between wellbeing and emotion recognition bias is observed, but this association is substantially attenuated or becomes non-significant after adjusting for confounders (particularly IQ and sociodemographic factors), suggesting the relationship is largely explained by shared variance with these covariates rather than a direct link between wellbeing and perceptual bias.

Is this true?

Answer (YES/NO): NO